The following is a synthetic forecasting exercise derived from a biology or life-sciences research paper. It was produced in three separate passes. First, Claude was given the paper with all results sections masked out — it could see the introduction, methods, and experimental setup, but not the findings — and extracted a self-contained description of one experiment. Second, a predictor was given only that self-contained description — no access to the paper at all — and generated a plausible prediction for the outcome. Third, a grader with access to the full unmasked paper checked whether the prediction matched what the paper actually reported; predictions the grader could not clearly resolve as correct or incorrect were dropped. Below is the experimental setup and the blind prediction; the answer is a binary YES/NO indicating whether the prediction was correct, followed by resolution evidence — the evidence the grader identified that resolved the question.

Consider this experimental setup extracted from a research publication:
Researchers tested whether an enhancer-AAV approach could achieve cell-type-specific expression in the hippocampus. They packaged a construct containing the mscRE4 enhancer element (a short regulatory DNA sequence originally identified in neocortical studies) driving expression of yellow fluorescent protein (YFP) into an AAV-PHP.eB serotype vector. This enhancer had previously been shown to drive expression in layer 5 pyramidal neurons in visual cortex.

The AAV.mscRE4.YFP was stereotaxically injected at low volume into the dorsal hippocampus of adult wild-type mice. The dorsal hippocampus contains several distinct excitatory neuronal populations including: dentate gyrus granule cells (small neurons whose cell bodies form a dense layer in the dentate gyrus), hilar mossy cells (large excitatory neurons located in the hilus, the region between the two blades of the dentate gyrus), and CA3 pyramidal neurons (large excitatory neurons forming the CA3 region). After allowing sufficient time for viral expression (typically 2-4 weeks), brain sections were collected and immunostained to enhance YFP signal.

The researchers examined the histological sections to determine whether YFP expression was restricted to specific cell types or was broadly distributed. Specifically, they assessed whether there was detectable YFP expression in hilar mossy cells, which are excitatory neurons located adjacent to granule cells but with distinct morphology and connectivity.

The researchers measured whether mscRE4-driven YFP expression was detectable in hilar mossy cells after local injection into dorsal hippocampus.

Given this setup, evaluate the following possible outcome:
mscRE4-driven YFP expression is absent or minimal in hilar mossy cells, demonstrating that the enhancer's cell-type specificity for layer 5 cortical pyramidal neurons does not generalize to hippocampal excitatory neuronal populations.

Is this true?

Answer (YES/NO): NO